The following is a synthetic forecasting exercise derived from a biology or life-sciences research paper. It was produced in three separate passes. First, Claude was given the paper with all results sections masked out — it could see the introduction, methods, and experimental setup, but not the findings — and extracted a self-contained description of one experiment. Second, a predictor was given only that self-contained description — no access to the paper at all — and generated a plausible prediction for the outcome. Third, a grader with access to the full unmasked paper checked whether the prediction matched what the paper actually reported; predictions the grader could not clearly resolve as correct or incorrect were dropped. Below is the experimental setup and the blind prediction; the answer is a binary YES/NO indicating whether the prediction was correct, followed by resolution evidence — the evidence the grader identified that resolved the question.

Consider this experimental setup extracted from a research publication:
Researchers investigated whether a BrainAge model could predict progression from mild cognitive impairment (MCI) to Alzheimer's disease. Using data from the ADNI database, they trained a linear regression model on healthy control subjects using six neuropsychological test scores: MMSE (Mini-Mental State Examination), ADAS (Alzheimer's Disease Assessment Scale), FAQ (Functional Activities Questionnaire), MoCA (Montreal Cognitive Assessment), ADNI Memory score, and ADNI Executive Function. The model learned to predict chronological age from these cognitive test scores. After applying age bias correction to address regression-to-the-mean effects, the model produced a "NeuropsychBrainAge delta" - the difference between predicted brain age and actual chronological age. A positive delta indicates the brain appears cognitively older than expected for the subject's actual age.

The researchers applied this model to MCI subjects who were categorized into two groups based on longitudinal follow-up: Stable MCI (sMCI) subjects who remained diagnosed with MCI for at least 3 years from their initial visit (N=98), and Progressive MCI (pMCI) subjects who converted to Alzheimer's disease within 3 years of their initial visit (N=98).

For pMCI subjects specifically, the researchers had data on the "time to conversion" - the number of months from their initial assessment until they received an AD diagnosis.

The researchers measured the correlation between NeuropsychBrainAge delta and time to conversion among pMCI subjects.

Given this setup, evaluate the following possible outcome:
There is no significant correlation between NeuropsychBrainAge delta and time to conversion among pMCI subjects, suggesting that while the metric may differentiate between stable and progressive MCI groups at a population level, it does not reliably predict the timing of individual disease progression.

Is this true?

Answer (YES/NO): NO